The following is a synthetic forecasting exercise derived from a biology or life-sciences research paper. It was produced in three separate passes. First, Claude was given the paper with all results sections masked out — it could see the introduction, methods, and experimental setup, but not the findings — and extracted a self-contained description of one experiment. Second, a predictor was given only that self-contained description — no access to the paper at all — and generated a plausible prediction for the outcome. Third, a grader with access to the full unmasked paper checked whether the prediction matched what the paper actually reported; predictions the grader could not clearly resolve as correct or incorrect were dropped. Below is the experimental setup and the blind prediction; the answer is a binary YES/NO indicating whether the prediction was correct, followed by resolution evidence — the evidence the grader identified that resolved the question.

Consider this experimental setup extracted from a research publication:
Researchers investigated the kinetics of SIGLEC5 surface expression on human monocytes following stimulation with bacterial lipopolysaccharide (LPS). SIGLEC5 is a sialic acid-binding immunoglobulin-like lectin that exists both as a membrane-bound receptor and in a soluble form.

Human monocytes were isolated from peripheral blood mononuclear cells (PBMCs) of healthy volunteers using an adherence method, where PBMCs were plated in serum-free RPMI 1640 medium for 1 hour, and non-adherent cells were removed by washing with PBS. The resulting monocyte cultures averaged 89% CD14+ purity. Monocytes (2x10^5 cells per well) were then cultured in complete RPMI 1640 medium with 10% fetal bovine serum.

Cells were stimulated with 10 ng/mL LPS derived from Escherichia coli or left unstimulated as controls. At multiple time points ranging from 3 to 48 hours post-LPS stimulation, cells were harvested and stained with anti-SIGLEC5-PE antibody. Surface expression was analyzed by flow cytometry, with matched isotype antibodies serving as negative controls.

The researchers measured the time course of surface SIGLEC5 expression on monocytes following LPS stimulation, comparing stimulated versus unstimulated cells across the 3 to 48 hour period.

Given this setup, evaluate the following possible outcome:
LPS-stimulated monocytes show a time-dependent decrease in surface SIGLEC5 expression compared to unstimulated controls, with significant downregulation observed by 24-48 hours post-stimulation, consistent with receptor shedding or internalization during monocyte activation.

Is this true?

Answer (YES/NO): NO